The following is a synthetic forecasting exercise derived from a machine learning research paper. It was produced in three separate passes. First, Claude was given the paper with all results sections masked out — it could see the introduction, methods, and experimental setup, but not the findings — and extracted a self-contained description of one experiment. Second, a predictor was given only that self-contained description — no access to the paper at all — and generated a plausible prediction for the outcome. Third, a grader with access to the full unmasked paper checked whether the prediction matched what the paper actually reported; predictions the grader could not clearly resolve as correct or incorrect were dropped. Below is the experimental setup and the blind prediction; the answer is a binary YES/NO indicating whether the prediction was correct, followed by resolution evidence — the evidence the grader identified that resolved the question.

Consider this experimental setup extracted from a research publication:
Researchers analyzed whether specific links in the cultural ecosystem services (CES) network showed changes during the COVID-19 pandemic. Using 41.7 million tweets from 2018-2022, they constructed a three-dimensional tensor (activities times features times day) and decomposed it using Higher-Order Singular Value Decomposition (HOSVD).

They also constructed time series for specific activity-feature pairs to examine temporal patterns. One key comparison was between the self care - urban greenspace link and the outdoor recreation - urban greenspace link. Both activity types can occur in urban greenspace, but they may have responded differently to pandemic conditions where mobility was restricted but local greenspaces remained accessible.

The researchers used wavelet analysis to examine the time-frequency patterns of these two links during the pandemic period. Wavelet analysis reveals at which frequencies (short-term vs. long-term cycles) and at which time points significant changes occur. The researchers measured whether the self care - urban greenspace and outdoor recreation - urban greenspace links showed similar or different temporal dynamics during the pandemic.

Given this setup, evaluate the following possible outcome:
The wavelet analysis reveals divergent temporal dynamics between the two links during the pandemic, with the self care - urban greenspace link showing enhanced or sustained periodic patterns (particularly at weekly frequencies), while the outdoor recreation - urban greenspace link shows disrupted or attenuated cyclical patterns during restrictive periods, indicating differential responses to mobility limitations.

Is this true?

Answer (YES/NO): NO